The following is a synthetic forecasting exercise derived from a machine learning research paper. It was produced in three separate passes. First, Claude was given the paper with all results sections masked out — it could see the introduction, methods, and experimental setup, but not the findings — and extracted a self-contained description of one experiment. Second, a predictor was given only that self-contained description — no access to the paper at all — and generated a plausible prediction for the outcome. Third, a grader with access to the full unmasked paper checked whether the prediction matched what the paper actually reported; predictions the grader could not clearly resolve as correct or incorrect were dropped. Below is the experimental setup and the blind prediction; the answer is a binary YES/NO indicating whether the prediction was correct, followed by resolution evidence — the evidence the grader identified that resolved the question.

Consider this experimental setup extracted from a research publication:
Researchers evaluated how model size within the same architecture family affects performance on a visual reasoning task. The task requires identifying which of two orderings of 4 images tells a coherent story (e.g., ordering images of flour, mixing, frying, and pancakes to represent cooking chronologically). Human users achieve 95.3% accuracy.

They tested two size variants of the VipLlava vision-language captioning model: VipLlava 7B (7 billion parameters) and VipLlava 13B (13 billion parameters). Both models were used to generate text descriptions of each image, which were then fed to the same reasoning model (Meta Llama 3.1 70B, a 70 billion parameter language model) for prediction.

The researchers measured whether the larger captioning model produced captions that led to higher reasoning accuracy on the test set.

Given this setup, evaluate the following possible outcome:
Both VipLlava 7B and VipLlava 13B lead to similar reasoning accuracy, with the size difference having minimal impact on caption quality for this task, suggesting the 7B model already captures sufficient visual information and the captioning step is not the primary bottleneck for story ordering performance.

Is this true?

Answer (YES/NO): YES